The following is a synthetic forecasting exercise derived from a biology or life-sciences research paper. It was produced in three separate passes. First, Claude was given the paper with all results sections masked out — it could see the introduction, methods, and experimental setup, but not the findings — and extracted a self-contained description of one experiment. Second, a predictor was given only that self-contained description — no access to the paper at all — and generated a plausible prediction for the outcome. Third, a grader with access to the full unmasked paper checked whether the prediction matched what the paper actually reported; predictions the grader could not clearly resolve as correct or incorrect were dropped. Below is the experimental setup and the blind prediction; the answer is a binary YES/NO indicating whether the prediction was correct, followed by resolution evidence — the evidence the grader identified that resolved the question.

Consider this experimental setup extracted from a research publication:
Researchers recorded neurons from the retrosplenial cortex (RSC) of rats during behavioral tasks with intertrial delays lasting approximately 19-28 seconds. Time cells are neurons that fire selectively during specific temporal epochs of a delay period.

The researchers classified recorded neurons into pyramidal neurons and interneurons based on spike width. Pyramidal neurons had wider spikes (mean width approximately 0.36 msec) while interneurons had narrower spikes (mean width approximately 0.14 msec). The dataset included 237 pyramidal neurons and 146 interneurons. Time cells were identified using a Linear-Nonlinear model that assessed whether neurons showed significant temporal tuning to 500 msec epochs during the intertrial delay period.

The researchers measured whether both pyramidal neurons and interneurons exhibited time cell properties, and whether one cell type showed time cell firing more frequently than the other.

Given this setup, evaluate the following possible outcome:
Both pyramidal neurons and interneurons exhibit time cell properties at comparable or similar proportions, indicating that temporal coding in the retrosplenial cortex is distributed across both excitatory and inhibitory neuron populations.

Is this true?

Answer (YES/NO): YES